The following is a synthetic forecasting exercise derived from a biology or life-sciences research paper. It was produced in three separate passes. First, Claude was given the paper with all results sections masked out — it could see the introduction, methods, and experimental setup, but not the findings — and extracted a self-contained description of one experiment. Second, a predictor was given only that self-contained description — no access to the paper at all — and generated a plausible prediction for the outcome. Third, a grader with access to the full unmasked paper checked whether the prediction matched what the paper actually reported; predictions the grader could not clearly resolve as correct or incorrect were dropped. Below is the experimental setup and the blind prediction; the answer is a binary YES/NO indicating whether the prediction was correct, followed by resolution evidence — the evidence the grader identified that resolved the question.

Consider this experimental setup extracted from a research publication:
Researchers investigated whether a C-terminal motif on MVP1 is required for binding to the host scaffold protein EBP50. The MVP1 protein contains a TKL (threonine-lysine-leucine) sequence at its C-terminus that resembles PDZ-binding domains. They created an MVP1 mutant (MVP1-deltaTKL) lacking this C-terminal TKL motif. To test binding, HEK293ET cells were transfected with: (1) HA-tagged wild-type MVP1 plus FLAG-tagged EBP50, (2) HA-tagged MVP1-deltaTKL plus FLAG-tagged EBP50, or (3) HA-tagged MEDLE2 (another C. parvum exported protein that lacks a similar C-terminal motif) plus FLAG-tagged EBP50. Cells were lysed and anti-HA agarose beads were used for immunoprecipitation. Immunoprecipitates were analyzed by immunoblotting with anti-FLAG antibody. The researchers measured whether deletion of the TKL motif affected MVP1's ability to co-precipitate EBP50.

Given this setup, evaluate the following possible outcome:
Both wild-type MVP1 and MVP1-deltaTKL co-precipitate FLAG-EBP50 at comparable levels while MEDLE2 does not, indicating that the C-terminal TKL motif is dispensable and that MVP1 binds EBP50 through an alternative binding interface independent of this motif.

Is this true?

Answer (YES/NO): NO